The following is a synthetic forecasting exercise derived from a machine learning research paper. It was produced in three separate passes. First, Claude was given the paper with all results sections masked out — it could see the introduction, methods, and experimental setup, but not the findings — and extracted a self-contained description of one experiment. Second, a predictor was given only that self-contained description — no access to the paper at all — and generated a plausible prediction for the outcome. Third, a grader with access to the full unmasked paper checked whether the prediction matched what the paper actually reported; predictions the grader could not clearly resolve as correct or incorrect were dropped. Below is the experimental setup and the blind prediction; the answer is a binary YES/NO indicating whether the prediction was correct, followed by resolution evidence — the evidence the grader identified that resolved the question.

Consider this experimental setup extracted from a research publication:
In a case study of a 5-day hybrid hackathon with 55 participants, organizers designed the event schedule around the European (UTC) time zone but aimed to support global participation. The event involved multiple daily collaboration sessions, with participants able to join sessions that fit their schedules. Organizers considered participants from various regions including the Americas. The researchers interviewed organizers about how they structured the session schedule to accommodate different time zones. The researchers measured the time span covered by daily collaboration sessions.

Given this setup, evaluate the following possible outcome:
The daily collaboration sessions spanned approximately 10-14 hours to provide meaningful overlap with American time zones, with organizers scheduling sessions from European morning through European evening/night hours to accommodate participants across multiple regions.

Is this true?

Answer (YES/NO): YES